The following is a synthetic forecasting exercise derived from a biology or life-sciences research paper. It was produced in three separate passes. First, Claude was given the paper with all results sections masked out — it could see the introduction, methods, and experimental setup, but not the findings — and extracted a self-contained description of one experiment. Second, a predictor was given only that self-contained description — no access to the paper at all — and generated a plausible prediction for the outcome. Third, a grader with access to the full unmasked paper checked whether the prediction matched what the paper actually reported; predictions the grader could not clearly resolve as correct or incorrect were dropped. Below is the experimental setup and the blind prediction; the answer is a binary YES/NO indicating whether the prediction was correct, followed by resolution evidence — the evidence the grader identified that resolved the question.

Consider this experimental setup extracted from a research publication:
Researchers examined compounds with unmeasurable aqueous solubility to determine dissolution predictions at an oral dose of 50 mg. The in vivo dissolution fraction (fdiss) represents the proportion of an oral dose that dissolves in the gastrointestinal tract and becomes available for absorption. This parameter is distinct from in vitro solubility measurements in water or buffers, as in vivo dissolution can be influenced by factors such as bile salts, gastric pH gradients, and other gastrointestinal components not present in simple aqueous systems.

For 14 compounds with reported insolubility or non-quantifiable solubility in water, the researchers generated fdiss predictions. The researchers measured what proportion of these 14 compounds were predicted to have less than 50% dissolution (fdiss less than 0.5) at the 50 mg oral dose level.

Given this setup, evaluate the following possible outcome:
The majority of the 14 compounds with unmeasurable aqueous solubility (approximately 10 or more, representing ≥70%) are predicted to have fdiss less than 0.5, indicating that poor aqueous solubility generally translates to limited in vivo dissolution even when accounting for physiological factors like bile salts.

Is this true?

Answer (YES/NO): NO